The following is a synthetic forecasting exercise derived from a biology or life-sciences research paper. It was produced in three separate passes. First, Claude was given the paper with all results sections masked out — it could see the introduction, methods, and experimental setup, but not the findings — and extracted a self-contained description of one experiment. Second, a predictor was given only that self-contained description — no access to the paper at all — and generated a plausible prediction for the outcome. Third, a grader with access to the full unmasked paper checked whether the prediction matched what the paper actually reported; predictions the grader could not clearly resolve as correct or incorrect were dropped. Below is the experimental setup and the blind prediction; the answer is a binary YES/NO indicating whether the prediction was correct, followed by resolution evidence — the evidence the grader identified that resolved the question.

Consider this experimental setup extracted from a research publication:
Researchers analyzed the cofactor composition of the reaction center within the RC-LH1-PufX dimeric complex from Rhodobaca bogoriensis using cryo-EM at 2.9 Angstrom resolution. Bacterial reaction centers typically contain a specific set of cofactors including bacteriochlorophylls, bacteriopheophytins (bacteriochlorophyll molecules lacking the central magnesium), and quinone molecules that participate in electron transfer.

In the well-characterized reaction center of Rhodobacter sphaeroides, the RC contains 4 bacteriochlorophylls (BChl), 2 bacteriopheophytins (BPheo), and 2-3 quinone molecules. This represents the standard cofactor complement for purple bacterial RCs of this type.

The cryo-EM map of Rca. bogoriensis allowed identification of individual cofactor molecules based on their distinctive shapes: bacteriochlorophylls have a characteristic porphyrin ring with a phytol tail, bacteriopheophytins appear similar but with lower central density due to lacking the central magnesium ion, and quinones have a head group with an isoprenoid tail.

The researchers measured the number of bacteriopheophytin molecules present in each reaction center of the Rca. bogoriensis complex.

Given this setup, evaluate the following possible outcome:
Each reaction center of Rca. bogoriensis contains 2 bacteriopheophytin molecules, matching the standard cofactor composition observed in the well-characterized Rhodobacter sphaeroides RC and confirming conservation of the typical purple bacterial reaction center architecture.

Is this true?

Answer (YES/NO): NO